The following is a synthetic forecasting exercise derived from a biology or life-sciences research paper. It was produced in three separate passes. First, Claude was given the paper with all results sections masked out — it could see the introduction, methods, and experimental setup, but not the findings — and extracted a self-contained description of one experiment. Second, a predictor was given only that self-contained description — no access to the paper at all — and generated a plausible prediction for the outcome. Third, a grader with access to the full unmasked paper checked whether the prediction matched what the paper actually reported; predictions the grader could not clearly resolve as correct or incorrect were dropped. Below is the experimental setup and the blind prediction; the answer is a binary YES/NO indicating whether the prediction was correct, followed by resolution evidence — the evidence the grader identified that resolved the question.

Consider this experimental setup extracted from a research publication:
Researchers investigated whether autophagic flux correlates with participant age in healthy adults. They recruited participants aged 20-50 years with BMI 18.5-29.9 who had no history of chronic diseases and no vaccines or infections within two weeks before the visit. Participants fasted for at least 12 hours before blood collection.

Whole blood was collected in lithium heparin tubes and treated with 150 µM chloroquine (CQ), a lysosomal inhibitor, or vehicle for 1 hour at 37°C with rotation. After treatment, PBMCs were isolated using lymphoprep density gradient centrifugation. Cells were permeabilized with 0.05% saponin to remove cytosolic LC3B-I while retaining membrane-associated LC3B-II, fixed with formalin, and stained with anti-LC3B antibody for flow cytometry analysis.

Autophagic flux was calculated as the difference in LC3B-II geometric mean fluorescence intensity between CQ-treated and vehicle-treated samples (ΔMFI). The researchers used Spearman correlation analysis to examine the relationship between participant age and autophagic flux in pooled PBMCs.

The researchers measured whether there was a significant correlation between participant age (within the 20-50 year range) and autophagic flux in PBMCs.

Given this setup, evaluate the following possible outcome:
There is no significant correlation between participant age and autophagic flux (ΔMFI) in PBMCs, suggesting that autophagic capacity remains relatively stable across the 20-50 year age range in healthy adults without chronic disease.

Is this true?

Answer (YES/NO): NO